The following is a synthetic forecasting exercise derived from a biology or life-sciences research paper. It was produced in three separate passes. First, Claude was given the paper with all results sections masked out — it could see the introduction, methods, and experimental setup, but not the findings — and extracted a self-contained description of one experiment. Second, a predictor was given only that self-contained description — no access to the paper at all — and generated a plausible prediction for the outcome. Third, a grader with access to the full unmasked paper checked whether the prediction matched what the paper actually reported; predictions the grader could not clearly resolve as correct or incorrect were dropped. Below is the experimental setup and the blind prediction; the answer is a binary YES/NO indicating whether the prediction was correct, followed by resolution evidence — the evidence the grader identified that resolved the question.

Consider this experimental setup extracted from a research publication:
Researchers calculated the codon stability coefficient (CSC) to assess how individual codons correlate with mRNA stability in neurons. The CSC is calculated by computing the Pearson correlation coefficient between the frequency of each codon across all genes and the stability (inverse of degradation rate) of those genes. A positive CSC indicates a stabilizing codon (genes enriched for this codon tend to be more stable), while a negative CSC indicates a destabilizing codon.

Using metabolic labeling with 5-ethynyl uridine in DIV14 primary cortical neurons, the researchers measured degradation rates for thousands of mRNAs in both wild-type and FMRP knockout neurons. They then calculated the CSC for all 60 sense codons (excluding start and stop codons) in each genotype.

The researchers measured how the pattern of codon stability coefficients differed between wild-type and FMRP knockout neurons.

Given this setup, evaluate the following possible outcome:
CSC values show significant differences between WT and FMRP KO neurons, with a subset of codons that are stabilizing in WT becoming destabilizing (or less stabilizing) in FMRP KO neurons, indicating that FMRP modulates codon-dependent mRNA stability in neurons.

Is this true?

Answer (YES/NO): YES